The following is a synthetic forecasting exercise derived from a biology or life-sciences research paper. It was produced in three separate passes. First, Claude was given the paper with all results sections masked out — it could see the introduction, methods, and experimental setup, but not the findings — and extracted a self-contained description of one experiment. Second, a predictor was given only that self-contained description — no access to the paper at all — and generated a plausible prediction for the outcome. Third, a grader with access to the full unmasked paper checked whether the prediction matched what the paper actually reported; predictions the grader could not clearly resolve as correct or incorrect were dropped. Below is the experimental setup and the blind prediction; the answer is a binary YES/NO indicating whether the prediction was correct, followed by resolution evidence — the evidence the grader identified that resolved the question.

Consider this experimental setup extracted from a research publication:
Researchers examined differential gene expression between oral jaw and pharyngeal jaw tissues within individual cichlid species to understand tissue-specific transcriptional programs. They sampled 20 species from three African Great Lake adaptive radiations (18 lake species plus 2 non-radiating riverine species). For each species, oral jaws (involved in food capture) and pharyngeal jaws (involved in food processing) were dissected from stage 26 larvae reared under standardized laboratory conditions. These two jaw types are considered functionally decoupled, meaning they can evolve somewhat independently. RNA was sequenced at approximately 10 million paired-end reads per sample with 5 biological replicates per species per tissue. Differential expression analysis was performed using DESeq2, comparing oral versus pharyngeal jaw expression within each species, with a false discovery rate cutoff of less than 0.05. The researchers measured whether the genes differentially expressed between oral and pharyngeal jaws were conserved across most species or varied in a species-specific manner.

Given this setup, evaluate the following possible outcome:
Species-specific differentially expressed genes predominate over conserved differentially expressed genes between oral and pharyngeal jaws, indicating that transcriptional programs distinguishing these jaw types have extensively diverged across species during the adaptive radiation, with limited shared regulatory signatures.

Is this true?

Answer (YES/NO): NO